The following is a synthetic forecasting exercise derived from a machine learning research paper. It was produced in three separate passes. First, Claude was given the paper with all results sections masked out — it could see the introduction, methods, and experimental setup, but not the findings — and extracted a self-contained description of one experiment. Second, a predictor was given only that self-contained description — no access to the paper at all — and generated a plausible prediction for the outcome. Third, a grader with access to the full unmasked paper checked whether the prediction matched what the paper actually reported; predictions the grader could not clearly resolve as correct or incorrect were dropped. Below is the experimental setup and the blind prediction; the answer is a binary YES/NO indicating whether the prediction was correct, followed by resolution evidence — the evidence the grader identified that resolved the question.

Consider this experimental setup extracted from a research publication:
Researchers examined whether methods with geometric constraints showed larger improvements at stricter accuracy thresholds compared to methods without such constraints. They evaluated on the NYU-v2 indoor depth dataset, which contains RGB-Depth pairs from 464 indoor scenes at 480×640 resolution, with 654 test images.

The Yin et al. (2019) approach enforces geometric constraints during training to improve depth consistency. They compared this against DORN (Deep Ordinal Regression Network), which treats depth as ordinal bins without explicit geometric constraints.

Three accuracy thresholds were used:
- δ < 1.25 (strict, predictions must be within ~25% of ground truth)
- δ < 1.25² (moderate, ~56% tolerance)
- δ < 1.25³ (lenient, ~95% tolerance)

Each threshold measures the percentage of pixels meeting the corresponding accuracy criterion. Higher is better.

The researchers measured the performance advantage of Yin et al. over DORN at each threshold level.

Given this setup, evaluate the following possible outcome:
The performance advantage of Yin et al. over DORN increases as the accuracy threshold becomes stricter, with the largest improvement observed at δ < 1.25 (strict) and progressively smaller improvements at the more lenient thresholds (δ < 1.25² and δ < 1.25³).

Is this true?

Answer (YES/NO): YES